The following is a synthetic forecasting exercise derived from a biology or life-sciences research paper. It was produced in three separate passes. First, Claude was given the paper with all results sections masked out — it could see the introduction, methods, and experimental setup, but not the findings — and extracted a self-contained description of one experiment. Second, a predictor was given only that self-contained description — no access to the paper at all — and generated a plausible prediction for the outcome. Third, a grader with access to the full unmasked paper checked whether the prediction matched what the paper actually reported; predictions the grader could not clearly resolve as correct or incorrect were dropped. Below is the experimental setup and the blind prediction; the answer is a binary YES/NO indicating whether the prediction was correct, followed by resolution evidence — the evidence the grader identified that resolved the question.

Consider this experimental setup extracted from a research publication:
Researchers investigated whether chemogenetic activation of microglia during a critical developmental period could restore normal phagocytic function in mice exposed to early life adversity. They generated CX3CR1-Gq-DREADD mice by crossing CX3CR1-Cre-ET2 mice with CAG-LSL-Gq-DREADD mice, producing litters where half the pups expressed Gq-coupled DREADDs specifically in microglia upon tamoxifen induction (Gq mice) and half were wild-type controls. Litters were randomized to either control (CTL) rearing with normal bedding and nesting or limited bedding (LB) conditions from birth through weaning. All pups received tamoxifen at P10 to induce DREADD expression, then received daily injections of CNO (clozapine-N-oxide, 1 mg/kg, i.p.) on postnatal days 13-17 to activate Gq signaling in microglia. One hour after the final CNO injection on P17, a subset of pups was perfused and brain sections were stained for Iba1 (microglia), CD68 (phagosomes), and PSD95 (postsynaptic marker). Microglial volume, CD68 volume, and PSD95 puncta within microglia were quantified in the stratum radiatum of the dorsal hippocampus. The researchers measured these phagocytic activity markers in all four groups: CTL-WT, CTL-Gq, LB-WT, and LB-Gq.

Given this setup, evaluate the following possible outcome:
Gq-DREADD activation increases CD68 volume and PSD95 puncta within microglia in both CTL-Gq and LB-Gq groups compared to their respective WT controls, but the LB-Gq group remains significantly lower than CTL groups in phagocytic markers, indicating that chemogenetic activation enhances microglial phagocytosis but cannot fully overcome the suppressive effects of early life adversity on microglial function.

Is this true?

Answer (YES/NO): NO